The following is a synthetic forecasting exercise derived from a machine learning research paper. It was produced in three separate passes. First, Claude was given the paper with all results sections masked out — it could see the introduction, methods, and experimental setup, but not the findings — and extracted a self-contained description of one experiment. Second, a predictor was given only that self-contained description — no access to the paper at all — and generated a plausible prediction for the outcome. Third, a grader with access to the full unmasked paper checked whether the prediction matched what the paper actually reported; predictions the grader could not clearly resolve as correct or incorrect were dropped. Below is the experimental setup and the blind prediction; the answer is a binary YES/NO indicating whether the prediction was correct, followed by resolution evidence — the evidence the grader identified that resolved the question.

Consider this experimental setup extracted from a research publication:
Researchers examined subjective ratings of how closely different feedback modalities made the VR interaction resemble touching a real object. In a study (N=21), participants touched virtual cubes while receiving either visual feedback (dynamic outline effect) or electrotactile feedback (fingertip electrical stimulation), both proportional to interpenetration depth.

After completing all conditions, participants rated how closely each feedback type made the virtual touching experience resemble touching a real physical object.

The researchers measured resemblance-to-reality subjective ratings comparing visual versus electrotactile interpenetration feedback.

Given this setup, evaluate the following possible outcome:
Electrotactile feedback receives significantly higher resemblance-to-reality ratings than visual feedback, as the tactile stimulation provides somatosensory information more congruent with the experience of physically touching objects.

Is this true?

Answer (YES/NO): NO